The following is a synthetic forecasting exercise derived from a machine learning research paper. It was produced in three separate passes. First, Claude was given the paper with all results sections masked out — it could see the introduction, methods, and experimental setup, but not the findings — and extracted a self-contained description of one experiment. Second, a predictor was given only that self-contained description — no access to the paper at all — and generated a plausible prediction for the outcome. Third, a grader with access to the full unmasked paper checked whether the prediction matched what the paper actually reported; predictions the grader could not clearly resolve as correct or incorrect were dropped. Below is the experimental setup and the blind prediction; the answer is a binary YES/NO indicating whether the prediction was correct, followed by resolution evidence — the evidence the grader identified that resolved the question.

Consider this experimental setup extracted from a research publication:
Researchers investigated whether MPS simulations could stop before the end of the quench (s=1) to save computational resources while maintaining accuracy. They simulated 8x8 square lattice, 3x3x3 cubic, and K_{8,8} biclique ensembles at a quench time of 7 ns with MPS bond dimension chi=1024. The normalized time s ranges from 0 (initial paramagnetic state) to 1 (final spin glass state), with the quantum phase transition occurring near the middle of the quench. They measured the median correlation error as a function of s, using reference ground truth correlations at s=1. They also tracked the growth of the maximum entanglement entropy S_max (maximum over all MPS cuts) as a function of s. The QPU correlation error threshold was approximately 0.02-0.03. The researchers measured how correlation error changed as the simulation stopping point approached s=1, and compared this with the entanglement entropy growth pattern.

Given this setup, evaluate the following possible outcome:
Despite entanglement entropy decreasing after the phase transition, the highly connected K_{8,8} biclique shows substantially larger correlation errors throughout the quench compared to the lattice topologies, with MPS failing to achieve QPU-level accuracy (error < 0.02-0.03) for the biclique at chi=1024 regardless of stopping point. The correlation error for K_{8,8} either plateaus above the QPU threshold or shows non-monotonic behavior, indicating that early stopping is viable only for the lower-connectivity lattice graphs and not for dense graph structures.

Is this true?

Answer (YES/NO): NO